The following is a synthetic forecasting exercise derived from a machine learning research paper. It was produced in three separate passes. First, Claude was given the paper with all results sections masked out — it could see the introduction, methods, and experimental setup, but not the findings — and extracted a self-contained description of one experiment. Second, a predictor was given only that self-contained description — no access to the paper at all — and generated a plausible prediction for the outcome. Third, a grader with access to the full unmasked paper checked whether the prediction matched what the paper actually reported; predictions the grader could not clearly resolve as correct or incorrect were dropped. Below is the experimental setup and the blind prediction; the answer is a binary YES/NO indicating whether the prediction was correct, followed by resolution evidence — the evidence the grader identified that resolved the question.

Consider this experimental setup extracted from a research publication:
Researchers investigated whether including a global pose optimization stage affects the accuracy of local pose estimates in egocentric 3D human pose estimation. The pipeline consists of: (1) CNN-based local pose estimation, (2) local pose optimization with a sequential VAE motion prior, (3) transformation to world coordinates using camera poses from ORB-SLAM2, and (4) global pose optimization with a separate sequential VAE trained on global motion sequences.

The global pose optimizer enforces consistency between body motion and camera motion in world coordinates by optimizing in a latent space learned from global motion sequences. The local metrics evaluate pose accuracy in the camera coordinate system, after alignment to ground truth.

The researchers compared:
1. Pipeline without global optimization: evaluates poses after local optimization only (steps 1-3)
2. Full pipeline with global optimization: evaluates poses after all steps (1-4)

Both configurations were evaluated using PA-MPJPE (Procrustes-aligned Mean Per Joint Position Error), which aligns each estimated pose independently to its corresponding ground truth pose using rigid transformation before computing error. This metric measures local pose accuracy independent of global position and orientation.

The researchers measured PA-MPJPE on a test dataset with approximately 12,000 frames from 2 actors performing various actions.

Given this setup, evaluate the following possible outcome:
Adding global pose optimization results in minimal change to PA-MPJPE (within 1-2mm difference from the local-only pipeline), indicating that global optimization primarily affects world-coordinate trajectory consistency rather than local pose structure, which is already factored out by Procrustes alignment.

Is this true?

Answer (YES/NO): NO